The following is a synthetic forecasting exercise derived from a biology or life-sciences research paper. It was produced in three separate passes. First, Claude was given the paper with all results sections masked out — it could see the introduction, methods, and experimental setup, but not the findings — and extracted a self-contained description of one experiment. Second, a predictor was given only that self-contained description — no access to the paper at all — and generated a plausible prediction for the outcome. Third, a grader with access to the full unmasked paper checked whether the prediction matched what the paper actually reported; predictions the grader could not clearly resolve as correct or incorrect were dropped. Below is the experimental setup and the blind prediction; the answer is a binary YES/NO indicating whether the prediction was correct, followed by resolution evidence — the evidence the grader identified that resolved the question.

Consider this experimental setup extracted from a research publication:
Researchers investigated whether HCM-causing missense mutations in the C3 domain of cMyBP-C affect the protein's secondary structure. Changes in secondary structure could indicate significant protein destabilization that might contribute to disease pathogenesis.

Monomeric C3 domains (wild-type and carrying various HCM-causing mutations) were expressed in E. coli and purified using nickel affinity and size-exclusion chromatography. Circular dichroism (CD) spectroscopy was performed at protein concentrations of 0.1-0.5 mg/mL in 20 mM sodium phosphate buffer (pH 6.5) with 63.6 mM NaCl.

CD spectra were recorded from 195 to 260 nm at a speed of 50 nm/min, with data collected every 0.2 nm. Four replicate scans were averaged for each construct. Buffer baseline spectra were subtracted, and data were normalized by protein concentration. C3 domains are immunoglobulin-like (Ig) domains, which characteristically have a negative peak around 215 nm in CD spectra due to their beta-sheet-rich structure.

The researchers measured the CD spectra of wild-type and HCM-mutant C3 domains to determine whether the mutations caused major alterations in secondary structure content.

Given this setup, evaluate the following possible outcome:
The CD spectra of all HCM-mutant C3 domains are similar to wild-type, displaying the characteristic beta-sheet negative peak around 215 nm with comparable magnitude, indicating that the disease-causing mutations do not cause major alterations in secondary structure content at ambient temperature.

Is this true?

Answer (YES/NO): YES